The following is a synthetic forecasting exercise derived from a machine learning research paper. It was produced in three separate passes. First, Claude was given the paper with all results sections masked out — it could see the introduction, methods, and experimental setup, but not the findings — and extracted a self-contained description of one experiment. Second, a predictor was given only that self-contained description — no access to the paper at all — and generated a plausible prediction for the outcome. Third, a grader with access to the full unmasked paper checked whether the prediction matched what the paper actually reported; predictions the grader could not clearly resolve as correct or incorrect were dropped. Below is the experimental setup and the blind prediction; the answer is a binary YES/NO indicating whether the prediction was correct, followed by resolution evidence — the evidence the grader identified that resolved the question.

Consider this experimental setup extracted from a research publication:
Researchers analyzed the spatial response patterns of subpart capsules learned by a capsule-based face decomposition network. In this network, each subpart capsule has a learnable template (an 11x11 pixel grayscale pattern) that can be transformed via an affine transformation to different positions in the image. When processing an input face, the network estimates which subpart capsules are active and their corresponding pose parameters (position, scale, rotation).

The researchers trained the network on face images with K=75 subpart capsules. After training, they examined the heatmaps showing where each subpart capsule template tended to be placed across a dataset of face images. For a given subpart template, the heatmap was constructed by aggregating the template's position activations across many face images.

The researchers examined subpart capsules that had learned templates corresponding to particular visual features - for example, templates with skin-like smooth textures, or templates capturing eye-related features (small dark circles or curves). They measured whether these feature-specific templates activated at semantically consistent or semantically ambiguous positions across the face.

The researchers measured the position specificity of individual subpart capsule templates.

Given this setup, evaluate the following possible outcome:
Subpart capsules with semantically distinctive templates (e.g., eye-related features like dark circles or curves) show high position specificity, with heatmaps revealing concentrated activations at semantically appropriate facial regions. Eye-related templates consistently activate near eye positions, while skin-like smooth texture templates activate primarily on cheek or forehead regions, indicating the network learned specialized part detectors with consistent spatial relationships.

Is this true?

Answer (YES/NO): NO